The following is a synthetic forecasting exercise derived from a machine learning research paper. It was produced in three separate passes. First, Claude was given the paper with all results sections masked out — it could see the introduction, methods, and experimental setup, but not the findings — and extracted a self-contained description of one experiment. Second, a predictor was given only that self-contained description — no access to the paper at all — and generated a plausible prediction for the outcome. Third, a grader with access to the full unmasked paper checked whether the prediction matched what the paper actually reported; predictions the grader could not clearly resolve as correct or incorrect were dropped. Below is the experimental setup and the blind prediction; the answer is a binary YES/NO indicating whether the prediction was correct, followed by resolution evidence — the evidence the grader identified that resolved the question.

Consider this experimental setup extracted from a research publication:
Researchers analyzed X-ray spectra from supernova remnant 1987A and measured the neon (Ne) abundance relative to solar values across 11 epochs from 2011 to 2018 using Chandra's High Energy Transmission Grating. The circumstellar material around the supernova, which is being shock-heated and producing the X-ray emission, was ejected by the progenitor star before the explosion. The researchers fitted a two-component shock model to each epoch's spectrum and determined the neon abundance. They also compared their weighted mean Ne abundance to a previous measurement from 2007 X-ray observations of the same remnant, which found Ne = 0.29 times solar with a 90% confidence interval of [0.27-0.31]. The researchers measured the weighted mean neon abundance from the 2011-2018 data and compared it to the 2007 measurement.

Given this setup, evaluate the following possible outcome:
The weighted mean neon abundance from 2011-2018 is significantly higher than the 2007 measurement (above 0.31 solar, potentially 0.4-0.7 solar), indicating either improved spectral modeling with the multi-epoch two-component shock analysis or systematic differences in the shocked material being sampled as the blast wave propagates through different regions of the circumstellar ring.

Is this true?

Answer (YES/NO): NO